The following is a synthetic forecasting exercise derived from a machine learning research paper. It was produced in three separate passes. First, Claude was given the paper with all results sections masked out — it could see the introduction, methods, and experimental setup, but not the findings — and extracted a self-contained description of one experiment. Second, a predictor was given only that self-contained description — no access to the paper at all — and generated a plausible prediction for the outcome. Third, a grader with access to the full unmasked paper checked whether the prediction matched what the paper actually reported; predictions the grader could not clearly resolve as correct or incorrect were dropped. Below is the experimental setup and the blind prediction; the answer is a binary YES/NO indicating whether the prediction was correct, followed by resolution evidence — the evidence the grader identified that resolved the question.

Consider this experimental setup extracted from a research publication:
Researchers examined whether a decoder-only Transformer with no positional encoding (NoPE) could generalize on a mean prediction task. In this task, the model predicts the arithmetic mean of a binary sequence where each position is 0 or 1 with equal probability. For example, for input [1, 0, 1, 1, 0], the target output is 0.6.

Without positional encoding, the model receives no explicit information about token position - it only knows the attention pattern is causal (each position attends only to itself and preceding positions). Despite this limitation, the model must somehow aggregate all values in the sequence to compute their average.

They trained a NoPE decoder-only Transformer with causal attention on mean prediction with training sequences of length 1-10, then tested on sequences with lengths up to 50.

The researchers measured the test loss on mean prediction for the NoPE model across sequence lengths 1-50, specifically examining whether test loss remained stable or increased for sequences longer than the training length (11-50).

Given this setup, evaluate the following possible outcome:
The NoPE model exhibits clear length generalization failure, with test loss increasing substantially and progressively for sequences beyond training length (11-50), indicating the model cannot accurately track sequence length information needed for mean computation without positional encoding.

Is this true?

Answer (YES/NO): NO